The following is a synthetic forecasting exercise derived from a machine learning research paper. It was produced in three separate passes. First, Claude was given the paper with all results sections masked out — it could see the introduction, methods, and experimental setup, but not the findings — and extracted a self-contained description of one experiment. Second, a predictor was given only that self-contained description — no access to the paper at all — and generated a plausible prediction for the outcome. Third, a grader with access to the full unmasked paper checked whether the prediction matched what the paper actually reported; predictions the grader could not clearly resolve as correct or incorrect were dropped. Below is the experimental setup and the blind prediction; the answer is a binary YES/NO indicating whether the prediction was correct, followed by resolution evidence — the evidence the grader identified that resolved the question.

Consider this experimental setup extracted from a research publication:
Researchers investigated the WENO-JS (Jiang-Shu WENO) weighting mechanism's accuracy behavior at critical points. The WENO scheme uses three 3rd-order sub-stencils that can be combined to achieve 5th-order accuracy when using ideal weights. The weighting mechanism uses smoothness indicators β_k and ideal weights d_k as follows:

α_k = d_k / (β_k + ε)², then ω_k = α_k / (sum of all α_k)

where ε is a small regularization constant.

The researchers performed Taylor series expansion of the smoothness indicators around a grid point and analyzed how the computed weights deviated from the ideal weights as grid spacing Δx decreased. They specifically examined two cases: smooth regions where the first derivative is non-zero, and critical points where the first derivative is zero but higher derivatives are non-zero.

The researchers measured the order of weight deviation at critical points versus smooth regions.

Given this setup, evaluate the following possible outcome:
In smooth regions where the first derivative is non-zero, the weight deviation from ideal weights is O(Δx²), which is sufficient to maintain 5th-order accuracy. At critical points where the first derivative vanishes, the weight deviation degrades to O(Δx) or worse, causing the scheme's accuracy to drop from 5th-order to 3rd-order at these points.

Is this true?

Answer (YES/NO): NO